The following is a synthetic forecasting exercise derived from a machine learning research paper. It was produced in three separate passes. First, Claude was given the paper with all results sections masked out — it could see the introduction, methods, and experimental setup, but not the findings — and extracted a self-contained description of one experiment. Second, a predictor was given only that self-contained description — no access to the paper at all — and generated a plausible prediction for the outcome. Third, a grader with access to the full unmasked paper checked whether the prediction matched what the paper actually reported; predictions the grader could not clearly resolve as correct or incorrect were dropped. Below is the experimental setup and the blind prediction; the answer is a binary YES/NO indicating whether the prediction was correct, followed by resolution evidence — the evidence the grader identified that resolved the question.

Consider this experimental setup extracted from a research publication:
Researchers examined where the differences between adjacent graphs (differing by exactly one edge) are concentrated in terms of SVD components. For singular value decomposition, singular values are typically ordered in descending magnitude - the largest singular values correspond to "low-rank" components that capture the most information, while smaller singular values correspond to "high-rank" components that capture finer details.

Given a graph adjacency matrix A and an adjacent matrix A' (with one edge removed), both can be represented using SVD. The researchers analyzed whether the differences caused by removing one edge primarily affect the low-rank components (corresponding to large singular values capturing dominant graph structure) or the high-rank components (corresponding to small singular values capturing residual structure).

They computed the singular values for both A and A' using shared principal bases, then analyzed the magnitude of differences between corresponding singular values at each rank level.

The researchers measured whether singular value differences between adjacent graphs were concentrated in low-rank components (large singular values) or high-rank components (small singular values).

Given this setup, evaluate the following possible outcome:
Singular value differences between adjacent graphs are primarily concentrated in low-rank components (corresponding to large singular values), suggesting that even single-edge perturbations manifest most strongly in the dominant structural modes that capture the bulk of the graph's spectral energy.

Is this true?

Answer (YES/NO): NO